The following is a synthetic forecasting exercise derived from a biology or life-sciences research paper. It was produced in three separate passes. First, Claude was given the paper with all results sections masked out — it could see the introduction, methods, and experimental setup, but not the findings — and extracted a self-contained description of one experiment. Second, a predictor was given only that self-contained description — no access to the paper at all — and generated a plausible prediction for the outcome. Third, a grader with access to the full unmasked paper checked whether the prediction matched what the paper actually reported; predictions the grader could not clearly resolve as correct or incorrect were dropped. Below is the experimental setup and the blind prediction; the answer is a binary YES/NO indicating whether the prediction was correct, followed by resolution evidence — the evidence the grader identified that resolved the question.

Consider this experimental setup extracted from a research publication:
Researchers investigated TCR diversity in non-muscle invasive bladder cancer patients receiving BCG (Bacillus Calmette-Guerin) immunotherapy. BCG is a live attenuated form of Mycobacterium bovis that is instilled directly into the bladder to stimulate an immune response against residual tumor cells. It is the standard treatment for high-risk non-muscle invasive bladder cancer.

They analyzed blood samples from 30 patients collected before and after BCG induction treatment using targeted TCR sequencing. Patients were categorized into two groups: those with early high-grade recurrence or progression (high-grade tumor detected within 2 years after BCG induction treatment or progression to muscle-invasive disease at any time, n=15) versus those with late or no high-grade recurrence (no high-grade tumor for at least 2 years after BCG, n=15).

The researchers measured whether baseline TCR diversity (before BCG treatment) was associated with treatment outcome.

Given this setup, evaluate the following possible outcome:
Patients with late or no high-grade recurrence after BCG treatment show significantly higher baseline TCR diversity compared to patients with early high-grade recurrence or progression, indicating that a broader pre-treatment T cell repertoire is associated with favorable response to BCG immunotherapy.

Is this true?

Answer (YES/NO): NO